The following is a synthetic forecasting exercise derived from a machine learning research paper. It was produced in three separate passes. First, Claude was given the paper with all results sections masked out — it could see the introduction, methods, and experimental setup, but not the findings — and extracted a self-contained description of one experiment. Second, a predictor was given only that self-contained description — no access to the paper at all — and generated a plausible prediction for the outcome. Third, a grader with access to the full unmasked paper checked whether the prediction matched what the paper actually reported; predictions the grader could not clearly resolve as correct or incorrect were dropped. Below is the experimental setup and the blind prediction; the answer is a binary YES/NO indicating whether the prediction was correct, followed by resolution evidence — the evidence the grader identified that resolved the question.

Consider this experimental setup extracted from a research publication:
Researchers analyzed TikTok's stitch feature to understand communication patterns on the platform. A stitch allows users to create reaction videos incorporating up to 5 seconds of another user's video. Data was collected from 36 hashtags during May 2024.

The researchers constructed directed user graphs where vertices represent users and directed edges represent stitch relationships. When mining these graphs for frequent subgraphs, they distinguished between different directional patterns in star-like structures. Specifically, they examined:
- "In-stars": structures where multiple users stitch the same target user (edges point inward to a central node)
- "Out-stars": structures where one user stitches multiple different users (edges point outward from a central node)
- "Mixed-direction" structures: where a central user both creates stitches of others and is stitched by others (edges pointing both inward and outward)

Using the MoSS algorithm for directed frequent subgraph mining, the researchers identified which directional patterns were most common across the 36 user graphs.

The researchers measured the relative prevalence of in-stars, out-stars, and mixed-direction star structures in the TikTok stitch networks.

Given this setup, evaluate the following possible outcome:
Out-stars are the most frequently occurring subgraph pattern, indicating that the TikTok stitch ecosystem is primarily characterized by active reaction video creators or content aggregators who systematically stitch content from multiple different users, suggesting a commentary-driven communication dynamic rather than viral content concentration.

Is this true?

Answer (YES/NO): NO